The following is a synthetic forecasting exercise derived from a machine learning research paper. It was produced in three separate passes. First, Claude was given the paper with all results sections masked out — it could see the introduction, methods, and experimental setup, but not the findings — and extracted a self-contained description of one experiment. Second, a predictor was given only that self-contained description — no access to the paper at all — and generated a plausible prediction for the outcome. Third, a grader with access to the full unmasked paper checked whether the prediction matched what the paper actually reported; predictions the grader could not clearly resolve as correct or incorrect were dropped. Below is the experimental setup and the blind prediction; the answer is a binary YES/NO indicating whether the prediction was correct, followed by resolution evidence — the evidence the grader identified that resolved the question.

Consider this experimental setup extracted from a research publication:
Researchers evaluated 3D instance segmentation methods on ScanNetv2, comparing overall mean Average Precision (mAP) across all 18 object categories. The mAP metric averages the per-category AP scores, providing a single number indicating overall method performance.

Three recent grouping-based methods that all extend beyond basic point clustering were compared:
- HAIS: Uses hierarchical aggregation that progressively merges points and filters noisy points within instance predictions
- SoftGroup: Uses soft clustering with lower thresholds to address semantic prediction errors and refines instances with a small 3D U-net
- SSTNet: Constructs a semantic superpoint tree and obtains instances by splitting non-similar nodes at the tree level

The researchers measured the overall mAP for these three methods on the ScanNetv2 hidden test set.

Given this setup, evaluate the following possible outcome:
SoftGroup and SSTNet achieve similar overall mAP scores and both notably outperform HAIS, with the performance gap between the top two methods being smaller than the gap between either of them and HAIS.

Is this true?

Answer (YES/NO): YES